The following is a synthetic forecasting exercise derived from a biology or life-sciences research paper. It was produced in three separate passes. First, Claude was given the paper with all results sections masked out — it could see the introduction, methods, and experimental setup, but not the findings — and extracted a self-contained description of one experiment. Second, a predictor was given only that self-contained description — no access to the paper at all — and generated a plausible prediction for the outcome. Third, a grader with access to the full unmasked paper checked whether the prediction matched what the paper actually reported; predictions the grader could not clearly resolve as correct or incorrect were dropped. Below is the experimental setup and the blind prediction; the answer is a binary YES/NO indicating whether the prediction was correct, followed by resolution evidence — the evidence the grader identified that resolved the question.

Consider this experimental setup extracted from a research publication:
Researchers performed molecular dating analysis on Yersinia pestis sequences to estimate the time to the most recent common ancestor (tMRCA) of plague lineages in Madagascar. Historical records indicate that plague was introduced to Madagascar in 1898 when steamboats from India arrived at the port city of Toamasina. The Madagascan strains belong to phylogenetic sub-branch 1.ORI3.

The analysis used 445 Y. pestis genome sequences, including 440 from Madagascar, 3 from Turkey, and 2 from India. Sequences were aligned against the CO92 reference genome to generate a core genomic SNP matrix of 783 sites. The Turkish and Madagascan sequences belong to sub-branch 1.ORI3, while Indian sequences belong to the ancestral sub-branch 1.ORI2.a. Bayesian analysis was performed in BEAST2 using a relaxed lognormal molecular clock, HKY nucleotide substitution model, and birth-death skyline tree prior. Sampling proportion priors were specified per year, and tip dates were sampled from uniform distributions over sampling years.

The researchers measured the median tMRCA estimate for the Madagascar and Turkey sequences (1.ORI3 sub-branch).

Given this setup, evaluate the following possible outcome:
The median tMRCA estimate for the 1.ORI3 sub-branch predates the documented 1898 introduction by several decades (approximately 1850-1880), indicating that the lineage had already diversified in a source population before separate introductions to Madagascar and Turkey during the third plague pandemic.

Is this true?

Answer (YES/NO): NO